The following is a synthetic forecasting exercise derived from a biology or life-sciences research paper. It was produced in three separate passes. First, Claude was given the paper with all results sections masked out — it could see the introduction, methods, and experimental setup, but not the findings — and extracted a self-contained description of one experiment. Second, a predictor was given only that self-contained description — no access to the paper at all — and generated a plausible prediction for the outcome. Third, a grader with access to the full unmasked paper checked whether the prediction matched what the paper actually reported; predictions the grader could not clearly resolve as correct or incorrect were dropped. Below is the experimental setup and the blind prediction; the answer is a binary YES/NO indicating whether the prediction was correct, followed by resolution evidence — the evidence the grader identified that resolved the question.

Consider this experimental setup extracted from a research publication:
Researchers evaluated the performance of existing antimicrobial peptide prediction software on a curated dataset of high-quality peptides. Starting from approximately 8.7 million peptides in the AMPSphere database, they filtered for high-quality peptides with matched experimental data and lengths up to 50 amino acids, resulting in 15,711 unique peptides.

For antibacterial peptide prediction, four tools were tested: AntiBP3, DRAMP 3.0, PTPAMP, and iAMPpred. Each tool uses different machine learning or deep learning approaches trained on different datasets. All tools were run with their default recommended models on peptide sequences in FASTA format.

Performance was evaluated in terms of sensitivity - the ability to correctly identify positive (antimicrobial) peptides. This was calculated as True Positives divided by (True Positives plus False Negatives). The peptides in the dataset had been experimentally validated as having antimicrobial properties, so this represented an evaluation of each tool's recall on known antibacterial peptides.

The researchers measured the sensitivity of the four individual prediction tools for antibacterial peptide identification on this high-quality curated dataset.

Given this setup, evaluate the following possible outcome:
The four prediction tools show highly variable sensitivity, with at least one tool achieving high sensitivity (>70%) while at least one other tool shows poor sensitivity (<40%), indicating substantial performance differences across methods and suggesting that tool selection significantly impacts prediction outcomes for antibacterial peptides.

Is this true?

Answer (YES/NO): NO